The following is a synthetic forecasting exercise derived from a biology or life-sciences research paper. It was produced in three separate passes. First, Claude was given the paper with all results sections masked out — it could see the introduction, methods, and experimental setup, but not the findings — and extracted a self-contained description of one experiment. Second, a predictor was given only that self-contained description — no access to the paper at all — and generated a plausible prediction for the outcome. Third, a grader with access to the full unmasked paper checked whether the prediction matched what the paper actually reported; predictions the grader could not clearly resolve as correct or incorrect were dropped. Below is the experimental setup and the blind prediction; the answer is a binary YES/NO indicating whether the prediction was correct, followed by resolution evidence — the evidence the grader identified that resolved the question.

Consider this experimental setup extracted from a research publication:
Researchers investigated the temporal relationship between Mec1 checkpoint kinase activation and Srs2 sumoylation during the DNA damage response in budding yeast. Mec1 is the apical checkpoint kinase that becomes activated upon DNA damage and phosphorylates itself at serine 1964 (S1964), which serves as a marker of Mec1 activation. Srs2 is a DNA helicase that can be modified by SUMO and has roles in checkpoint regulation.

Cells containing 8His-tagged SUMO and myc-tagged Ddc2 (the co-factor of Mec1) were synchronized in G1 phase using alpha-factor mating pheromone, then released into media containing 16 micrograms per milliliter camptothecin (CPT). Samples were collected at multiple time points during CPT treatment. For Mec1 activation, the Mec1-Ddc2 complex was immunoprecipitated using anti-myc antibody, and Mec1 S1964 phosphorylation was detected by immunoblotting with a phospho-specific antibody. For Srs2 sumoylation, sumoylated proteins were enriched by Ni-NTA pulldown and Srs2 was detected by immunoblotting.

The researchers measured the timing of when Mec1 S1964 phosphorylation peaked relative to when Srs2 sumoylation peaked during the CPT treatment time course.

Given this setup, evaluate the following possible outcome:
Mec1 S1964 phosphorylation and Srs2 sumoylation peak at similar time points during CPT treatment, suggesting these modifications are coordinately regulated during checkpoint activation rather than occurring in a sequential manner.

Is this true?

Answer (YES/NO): NO